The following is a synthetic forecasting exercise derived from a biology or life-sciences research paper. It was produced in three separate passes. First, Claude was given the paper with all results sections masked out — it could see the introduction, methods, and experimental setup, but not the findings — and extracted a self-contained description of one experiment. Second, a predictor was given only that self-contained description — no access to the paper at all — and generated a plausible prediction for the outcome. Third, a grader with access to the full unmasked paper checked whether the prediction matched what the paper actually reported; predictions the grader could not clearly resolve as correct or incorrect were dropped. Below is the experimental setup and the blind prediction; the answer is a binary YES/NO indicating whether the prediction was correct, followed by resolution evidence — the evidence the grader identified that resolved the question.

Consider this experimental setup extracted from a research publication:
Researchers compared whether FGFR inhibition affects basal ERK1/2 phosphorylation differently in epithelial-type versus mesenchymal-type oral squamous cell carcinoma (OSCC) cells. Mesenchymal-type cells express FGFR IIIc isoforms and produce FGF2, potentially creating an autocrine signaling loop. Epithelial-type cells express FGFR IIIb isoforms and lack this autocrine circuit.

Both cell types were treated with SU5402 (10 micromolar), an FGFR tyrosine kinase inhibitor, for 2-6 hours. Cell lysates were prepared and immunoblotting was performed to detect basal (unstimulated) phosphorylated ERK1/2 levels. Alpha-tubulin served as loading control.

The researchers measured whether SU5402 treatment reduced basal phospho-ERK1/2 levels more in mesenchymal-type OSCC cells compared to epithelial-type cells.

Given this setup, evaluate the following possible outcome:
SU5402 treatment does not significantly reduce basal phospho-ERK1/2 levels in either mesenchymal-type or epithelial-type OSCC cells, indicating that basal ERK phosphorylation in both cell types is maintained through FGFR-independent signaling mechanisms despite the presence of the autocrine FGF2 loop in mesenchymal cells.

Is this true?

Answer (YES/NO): NO